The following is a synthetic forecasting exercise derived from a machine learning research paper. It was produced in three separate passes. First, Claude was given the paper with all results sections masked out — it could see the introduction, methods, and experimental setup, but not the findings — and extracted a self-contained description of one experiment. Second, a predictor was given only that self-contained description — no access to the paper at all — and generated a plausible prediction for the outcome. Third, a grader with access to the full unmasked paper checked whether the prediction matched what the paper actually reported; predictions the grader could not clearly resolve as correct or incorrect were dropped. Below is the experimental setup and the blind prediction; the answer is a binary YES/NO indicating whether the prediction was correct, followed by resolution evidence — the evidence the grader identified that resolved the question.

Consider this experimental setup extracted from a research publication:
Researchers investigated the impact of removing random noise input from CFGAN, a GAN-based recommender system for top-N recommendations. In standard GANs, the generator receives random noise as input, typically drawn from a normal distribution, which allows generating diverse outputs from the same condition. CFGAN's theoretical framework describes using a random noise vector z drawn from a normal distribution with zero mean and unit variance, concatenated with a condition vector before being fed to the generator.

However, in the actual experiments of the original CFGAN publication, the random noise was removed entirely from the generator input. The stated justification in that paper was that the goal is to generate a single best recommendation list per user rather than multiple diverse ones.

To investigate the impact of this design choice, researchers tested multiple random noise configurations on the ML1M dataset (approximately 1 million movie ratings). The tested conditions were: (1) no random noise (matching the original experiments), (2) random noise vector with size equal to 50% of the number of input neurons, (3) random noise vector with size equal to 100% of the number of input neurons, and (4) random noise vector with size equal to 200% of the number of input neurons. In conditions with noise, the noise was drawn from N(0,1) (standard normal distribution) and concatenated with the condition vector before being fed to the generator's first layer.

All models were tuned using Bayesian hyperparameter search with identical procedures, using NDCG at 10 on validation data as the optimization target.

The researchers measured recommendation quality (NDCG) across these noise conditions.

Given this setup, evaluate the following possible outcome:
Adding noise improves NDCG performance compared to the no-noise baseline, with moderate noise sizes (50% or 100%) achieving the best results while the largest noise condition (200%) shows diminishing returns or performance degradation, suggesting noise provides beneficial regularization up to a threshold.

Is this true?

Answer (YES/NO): NO